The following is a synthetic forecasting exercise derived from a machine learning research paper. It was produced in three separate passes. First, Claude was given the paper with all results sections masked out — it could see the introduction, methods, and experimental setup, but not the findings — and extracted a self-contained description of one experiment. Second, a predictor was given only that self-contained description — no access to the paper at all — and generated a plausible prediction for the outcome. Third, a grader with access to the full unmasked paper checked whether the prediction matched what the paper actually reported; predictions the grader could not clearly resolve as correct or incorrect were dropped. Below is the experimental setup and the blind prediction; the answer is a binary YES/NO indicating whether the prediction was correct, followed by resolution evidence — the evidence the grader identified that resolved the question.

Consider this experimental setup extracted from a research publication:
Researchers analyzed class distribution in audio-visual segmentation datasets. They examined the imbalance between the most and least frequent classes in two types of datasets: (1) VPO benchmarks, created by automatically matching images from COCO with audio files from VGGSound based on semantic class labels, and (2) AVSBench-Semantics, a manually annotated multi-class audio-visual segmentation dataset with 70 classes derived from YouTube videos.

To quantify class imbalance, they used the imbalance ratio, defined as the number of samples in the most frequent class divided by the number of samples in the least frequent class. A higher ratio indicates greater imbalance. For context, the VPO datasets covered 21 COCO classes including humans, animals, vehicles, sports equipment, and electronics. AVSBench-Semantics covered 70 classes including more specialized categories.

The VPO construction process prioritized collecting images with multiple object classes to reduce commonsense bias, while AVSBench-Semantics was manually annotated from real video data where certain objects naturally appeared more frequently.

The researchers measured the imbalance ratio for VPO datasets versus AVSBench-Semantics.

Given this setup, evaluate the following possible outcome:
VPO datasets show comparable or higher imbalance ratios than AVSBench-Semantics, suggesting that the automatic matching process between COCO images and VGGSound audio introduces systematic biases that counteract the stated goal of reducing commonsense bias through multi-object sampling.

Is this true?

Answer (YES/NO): NO